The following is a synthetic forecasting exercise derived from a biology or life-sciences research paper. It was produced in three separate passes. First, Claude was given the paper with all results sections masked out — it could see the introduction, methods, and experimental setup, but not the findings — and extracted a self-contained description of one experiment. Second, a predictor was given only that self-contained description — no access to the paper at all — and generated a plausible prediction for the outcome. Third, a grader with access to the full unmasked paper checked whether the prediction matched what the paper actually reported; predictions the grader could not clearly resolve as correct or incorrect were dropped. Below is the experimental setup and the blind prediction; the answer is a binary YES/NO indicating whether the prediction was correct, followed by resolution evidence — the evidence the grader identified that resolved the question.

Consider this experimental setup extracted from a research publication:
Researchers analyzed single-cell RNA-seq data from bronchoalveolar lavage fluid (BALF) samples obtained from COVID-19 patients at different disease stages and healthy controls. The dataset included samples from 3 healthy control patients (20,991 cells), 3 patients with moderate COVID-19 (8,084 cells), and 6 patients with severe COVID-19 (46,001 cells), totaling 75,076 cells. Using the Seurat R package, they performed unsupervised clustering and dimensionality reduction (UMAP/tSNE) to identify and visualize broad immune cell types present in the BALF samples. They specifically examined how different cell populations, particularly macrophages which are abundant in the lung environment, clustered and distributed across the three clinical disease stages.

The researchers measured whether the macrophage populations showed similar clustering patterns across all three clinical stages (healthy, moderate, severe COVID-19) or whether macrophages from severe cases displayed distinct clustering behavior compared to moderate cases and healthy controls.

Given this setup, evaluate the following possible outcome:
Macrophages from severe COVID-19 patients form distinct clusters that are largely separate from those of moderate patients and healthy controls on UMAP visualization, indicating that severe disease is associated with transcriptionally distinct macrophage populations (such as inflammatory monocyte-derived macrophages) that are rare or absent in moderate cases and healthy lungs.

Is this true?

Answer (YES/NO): YES